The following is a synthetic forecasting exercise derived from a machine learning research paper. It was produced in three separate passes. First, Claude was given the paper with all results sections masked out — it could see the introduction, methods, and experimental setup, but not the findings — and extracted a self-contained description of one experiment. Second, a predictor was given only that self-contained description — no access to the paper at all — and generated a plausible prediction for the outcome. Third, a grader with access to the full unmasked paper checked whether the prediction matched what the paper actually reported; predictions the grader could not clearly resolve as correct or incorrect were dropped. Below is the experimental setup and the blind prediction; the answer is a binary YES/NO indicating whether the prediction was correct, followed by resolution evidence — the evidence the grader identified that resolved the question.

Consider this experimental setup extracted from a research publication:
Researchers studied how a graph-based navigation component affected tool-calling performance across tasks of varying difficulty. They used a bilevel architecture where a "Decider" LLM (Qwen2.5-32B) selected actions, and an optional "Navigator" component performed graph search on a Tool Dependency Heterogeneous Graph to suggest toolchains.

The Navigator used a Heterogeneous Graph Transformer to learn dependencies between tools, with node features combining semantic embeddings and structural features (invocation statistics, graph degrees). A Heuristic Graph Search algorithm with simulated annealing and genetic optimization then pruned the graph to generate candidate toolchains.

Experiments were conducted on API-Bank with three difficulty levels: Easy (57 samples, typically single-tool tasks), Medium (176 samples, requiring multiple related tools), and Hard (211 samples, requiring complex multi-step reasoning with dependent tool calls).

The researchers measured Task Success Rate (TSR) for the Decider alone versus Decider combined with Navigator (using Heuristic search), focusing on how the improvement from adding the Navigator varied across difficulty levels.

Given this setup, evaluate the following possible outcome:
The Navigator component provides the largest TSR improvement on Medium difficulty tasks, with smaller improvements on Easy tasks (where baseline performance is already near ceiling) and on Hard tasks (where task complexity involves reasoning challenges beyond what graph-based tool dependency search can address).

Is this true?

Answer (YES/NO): NO